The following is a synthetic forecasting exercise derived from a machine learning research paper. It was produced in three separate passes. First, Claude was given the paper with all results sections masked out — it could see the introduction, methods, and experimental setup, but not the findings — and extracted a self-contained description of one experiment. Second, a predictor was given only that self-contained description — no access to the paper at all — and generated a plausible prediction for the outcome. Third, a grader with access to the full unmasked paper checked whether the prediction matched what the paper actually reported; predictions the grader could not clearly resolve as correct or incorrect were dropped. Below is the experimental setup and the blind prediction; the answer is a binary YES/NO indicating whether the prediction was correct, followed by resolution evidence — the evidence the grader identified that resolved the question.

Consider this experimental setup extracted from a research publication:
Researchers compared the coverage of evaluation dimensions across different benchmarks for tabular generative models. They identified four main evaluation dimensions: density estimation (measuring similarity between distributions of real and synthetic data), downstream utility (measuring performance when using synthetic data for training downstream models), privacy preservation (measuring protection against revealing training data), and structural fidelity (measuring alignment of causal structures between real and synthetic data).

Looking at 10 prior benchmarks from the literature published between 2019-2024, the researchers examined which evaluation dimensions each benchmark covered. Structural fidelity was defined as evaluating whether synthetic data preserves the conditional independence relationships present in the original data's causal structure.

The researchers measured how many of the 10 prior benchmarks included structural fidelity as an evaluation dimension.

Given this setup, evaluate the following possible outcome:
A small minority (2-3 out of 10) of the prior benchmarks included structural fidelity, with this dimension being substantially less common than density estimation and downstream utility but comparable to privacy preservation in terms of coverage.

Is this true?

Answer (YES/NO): NO